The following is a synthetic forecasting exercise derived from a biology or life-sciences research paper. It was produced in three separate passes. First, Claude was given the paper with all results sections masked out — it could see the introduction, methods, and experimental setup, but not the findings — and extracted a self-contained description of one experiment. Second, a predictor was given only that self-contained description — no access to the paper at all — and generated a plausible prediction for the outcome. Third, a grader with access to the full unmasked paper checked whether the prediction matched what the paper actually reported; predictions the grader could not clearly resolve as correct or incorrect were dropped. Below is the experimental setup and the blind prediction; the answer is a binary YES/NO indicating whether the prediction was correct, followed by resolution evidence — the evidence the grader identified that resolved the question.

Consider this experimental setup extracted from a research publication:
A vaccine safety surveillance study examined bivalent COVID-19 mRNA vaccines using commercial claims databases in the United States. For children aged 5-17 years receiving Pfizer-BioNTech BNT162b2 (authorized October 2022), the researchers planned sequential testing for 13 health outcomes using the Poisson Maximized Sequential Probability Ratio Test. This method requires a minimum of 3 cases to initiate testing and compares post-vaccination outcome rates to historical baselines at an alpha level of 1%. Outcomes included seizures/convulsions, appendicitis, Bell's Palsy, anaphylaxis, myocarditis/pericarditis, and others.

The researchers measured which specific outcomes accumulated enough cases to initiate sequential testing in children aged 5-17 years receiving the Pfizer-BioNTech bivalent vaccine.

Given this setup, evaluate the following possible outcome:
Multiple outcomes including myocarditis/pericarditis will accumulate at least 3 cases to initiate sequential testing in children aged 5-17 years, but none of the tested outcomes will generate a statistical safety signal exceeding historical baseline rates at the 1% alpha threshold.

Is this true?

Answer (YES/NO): NO